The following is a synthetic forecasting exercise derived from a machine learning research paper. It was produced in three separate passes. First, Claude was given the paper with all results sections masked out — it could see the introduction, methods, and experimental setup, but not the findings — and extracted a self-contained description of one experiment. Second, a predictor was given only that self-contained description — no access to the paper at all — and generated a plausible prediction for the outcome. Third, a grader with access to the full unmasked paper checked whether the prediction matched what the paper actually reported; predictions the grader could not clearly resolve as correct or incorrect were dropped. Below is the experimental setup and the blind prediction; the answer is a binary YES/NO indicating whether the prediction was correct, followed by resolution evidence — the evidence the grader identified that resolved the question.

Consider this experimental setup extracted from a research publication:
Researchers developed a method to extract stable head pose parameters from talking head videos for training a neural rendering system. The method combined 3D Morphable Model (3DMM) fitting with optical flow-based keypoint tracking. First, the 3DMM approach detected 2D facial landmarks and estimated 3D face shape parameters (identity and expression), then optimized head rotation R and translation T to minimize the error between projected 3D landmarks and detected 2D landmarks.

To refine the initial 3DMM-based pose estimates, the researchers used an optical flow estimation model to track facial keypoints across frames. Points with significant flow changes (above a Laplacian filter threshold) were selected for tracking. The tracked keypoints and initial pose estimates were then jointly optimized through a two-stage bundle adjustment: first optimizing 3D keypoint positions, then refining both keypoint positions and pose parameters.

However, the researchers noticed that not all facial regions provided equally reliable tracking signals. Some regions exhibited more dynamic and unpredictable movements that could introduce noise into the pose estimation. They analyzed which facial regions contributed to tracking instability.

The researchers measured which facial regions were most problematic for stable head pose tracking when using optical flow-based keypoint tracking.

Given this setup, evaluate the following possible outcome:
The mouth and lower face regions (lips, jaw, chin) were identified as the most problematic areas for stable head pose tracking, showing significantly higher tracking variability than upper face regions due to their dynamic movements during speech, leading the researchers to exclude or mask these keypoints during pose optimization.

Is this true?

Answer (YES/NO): NO